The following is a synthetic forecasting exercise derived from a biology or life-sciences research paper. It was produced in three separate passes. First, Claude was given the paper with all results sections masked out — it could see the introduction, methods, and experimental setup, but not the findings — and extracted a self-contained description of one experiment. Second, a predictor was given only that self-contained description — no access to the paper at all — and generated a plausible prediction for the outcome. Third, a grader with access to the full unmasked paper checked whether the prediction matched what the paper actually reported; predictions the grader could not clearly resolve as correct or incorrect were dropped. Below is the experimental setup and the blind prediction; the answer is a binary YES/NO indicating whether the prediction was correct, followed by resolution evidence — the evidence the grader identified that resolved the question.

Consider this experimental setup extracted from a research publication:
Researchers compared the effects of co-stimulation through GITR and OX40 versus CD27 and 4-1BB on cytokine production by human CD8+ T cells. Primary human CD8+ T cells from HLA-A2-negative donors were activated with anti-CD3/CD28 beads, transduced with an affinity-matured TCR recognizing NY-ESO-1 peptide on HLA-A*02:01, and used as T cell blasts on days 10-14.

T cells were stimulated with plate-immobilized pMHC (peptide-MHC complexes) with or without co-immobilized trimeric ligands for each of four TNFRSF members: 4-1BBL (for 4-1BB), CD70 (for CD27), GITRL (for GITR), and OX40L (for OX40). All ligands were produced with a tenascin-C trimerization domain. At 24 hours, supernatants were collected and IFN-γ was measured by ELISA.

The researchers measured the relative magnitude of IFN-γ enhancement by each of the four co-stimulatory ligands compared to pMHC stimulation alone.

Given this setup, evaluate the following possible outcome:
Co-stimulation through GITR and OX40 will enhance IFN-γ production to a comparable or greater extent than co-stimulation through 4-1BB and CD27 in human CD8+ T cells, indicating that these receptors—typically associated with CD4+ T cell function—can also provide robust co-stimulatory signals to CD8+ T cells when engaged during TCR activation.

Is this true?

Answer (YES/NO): NO